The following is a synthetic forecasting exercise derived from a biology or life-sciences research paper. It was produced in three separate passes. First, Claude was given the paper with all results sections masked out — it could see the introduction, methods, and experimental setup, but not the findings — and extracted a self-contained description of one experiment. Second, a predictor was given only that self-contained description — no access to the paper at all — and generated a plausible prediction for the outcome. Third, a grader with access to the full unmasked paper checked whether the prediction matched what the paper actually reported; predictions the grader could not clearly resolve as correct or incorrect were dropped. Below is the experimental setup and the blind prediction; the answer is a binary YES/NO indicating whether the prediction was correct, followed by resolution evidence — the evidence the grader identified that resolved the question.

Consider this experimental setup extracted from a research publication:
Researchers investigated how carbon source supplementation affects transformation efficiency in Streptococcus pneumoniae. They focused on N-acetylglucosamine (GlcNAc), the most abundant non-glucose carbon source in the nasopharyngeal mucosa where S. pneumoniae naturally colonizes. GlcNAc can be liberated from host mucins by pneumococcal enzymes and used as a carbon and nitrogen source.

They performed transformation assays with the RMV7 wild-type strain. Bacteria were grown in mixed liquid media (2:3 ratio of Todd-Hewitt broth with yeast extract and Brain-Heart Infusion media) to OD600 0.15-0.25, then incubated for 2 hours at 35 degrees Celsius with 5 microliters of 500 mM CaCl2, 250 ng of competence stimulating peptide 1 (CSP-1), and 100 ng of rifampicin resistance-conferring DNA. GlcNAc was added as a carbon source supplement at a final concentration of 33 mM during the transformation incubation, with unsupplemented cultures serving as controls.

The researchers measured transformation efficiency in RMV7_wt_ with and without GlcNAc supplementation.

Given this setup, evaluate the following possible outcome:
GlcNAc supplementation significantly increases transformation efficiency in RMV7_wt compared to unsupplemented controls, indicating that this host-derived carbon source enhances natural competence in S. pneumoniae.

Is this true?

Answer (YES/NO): YES